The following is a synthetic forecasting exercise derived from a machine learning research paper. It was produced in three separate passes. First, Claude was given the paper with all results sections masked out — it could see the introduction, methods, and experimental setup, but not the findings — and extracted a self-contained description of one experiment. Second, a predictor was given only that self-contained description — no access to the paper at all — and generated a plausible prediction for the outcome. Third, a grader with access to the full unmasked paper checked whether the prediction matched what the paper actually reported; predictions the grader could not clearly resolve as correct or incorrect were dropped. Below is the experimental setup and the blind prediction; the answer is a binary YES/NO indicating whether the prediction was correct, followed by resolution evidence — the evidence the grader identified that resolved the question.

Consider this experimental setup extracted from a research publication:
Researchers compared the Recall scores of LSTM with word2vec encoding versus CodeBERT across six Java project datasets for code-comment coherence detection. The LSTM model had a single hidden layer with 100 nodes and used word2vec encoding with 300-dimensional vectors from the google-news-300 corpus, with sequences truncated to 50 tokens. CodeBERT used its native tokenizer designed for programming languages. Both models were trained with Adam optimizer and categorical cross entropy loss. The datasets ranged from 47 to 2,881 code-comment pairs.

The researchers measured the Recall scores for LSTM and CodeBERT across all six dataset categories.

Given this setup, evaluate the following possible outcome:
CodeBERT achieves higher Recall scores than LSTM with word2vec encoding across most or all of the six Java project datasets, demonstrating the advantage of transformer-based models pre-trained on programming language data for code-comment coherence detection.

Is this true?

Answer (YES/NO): NO